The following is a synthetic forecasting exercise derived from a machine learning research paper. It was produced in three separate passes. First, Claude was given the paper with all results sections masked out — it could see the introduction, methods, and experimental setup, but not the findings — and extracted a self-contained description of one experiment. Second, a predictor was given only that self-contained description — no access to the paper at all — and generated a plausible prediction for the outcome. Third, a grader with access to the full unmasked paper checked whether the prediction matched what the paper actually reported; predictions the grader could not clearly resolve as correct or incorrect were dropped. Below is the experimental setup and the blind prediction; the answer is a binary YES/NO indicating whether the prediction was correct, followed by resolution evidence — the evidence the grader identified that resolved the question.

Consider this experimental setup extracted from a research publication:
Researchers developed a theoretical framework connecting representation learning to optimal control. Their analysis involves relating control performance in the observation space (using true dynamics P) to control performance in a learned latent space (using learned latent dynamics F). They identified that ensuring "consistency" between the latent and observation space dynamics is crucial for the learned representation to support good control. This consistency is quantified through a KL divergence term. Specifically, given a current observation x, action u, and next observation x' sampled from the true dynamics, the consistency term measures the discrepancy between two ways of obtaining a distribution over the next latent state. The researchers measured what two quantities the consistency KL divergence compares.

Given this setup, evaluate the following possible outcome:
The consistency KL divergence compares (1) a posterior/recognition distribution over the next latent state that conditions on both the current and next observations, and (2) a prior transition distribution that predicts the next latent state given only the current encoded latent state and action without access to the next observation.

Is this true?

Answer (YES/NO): NO